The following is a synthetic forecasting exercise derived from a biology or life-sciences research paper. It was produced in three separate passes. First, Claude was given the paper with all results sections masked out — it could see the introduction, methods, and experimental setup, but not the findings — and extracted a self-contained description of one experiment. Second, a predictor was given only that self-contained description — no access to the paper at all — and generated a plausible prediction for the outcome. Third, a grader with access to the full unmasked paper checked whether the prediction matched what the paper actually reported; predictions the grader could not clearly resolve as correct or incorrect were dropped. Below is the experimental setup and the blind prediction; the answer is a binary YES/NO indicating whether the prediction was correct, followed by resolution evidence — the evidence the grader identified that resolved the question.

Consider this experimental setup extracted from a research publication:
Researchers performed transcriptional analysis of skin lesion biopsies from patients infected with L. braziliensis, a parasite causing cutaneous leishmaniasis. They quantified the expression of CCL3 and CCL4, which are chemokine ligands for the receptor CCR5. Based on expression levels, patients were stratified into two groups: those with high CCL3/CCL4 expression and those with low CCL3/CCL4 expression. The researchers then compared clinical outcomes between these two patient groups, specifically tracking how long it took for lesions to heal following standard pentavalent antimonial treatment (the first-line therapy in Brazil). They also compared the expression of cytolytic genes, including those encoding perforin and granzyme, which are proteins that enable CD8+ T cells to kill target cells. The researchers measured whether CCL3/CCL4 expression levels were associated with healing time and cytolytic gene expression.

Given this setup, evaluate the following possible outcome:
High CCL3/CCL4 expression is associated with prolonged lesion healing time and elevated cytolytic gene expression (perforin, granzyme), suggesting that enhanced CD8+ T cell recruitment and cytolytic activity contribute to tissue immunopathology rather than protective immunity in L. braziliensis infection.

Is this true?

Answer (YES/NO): YES